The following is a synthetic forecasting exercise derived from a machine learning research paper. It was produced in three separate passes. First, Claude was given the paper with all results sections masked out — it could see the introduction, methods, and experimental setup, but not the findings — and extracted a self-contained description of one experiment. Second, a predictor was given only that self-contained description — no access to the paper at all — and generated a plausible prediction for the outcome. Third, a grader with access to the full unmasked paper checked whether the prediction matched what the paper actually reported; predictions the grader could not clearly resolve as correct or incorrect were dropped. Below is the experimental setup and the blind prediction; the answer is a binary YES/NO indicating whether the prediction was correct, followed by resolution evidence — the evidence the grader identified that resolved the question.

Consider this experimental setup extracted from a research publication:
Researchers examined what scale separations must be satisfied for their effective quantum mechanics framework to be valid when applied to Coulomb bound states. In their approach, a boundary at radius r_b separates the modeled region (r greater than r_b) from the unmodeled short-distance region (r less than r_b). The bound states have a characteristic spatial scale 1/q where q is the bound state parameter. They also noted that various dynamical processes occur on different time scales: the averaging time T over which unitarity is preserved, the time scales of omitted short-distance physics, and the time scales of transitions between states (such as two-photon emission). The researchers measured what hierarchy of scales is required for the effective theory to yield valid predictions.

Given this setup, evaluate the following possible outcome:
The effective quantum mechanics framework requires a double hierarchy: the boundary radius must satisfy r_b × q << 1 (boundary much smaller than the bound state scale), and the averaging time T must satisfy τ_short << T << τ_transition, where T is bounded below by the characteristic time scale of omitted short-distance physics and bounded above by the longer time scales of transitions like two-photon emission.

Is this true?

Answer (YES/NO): YES